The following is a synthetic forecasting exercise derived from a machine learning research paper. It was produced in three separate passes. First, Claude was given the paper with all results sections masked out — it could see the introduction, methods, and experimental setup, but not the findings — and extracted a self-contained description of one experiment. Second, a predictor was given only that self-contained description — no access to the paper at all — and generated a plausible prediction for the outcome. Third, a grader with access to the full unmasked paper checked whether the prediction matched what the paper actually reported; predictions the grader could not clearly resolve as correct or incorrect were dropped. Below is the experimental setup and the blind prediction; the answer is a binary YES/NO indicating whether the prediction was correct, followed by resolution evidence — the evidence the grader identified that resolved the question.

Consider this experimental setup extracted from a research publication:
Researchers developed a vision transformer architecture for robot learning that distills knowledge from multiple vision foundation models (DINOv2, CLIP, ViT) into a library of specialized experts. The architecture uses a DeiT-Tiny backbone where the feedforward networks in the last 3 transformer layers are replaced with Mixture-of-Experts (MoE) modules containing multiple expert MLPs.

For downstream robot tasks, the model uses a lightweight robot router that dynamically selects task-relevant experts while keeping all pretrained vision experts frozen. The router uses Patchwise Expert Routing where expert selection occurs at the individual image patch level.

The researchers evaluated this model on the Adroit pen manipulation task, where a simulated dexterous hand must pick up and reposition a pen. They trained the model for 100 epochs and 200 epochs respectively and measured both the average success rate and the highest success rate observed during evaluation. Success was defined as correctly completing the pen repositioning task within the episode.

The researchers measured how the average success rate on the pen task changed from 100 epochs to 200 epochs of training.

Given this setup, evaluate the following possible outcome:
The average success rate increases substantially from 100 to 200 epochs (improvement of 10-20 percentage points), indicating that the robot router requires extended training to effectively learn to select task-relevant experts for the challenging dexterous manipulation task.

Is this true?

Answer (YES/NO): NO